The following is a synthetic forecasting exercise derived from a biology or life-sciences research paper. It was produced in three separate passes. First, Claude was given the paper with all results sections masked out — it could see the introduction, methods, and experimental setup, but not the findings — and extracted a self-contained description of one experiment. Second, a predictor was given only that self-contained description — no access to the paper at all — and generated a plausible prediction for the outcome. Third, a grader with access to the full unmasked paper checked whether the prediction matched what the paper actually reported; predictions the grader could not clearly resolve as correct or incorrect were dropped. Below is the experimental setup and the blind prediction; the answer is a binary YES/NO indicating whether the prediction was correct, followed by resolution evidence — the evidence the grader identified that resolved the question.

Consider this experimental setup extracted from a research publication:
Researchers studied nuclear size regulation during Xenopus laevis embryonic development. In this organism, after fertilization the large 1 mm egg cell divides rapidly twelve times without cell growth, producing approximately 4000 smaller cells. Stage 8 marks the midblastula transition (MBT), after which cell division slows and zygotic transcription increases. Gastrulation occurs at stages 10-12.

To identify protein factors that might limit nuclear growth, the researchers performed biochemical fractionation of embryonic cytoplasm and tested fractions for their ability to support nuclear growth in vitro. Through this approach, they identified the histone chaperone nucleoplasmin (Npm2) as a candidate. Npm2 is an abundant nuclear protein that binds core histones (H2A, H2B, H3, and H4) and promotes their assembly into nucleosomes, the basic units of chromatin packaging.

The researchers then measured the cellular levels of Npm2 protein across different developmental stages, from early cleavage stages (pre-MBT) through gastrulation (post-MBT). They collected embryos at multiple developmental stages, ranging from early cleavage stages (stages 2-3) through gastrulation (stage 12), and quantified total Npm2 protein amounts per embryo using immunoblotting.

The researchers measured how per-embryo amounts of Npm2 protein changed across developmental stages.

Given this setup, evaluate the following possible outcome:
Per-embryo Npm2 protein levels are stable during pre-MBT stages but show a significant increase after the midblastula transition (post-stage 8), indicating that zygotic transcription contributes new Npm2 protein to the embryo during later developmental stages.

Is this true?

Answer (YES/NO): NO